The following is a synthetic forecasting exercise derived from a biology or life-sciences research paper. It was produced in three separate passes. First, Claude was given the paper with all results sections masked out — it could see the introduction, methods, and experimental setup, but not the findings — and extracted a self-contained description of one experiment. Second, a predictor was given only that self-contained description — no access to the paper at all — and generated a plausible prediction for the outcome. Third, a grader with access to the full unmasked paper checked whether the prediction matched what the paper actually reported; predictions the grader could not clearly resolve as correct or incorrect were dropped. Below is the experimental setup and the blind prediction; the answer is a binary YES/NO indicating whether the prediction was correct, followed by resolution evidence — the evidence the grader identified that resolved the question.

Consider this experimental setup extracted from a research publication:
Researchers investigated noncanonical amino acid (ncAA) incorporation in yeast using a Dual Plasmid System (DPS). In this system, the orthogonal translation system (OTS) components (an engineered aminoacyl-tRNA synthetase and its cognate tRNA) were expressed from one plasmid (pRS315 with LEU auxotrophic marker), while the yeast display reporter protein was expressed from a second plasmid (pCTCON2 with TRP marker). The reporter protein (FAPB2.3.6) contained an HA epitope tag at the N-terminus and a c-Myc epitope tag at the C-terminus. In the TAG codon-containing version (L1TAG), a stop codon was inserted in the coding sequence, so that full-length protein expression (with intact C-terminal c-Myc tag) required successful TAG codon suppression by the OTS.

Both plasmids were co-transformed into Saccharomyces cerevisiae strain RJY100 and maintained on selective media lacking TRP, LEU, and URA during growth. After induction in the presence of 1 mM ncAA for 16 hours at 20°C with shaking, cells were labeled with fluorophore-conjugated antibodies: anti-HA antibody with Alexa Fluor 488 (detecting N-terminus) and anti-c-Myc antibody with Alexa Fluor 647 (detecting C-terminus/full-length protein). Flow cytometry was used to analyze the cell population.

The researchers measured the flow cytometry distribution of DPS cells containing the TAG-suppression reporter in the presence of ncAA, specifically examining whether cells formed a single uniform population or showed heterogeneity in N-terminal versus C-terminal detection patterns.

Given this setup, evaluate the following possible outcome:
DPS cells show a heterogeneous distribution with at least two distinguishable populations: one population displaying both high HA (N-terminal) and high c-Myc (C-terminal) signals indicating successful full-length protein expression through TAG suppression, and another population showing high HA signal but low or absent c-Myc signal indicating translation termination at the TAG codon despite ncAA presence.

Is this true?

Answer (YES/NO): YES